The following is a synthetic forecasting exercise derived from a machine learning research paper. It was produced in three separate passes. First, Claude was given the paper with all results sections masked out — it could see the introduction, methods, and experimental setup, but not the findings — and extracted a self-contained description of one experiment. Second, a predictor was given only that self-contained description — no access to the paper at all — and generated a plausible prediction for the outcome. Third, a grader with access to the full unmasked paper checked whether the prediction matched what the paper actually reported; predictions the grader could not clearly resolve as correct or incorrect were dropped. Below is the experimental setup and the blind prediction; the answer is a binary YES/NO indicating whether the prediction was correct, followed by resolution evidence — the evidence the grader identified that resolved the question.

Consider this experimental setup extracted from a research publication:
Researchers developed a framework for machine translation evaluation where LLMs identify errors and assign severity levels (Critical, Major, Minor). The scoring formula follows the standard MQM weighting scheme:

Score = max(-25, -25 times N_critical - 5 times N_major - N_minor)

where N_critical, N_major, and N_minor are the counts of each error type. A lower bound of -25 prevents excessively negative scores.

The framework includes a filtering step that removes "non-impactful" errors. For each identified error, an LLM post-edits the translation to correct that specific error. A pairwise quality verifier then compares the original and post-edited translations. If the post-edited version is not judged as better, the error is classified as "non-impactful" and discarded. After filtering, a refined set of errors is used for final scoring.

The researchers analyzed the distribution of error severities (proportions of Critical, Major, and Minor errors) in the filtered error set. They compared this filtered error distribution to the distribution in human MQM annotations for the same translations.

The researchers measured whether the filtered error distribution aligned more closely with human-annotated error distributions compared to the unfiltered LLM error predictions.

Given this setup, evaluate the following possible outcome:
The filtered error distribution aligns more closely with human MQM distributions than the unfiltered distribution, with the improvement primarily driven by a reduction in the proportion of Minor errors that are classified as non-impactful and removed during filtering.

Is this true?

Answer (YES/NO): NO